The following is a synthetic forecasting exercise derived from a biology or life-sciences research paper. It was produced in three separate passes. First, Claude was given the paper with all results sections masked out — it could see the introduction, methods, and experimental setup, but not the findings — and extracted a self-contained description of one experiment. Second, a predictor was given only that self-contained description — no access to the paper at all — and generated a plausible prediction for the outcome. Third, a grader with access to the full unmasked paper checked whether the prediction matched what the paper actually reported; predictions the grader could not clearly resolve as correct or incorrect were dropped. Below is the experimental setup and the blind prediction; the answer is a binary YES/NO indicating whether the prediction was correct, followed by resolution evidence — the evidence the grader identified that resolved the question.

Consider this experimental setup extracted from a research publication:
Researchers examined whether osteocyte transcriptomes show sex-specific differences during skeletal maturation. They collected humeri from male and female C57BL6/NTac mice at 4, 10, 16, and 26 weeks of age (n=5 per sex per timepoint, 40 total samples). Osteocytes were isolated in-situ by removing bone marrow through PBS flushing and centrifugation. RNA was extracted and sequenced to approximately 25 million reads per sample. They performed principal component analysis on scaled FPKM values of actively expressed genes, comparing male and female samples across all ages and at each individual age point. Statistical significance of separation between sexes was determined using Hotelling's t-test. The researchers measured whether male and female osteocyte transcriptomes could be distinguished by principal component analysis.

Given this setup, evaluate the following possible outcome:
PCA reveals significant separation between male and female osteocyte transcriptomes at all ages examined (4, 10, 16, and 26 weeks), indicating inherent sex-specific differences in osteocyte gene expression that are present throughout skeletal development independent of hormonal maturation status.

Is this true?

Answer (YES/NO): NO